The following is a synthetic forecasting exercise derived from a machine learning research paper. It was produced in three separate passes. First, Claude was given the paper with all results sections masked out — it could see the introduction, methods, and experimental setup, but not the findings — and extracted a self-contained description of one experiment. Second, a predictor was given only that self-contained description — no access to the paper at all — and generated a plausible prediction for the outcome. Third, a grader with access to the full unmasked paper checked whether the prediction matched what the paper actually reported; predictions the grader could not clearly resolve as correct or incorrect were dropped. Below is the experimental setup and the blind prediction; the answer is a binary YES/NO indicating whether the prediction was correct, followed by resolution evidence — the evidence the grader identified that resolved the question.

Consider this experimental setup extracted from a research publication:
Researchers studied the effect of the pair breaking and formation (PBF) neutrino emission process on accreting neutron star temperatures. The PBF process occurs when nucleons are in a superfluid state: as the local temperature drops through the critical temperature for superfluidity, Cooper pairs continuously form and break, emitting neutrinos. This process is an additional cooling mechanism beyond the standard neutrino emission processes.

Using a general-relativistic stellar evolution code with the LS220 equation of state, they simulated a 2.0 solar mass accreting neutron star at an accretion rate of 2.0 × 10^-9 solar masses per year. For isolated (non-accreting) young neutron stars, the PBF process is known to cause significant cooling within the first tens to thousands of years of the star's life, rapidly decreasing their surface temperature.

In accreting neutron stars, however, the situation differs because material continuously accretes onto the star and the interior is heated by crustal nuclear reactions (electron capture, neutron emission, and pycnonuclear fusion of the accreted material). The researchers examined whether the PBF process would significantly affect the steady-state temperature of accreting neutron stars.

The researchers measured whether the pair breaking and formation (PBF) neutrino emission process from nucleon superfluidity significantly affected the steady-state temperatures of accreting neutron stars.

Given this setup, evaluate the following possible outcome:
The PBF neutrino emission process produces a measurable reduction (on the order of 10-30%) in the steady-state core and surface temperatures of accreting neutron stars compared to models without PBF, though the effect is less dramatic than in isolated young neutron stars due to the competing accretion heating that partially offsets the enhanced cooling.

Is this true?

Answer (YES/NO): NO